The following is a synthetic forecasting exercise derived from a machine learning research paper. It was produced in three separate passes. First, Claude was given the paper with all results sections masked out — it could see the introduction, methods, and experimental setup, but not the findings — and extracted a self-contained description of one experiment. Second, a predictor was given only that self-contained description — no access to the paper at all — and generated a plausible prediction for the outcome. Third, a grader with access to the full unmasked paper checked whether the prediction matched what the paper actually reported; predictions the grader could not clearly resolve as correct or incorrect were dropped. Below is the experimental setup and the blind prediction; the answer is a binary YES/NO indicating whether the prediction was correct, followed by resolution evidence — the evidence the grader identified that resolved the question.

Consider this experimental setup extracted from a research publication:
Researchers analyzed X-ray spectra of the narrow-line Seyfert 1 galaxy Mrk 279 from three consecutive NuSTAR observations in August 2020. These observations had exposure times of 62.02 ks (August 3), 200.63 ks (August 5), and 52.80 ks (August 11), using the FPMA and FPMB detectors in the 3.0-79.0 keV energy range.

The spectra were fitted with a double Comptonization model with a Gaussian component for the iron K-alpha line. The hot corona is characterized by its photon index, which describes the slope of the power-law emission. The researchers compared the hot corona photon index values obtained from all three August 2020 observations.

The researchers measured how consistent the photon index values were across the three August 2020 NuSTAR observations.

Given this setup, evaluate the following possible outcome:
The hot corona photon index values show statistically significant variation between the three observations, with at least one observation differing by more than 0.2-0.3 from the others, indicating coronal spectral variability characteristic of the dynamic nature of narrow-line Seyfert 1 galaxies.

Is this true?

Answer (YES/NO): NO